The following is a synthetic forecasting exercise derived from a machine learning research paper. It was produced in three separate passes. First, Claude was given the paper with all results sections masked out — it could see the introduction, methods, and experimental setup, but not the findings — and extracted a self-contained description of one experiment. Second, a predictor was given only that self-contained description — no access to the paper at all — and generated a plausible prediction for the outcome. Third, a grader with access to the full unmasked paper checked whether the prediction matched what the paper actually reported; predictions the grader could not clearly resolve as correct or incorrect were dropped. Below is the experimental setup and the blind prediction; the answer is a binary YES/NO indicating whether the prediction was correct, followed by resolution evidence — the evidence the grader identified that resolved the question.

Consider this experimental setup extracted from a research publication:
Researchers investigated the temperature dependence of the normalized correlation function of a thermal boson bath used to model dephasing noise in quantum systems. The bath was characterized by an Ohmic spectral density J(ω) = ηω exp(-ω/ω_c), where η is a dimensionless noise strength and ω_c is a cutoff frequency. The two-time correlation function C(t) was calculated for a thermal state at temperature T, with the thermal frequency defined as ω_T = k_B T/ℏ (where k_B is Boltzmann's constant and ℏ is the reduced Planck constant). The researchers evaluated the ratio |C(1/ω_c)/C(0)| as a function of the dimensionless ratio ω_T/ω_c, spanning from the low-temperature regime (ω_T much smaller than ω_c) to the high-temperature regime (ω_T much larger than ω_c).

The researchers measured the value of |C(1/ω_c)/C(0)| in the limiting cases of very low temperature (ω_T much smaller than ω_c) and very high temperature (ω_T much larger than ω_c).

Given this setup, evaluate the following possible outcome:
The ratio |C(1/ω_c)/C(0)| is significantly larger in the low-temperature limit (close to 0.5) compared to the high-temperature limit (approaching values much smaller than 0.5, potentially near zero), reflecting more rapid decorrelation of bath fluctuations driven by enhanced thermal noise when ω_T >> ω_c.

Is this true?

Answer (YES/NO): NO